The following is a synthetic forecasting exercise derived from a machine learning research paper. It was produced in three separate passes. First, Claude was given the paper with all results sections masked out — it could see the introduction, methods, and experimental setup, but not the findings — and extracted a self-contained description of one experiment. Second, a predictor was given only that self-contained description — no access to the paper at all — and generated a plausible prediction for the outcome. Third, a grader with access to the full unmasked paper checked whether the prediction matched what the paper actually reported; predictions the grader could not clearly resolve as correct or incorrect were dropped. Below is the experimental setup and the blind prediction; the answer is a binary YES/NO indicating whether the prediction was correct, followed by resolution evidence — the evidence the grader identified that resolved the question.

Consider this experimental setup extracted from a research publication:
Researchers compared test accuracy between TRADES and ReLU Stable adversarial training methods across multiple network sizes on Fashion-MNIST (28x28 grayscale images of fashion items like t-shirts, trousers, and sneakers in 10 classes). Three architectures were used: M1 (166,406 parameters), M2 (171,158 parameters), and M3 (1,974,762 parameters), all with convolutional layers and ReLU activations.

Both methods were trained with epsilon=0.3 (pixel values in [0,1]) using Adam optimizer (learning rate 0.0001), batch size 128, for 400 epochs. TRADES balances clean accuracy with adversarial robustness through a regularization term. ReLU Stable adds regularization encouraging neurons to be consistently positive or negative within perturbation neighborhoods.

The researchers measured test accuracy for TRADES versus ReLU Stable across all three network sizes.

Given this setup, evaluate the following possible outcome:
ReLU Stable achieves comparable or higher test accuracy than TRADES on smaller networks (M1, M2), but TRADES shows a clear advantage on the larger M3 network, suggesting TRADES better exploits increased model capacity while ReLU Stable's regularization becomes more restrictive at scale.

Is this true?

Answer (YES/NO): NO